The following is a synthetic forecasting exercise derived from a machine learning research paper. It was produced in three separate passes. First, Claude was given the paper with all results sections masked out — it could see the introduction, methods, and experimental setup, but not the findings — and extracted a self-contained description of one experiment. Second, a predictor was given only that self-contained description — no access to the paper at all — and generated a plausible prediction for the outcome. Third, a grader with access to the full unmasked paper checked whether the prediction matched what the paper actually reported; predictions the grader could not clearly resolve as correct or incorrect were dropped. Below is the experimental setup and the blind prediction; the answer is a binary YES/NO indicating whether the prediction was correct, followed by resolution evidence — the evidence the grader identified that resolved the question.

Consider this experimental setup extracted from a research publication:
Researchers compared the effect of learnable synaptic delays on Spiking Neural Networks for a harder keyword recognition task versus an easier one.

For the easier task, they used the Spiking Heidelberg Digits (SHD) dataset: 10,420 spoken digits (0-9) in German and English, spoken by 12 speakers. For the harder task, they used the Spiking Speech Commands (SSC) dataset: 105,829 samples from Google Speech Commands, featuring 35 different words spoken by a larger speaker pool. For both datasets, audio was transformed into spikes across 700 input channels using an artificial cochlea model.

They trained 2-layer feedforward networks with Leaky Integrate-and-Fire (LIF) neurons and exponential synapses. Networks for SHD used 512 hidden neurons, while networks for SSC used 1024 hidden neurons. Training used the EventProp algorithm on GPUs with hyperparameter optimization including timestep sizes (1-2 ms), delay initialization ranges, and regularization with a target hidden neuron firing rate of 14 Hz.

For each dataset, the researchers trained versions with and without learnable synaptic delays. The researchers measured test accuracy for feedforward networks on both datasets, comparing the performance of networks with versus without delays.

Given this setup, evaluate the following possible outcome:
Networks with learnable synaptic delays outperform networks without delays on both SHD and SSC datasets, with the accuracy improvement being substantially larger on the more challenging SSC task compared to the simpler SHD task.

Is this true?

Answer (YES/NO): YES